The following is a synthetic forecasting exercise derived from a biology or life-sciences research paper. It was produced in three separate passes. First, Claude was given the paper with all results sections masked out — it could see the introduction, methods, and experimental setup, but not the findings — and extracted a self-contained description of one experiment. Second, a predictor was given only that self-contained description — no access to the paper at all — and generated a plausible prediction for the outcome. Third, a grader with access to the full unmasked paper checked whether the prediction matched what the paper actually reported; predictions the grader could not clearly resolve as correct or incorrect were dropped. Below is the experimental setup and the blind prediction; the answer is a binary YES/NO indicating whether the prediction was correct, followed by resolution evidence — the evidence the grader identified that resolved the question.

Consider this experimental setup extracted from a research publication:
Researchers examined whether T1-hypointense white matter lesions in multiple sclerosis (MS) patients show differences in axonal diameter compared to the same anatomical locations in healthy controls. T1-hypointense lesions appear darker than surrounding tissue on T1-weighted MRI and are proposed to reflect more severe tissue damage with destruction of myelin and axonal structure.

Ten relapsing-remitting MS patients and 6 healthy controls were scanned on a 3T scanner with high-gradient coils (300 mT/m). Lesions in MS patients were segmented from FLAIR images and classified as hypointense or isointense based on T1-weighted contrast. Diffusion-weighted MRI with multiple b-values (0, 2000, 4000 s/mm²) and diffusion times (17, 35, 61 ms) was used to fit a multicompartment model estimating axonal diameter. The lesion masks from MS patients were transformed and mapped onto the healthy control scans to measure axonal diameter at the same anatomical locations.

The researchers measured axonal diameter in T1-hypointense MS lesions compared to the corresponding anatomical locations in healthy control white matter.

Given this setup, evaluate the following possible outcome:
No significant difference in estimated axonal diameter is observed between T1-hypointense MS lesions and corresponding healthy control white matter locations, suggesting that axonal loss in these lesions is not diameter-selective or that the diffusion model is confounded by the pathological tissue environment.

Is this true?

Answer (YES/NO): NO